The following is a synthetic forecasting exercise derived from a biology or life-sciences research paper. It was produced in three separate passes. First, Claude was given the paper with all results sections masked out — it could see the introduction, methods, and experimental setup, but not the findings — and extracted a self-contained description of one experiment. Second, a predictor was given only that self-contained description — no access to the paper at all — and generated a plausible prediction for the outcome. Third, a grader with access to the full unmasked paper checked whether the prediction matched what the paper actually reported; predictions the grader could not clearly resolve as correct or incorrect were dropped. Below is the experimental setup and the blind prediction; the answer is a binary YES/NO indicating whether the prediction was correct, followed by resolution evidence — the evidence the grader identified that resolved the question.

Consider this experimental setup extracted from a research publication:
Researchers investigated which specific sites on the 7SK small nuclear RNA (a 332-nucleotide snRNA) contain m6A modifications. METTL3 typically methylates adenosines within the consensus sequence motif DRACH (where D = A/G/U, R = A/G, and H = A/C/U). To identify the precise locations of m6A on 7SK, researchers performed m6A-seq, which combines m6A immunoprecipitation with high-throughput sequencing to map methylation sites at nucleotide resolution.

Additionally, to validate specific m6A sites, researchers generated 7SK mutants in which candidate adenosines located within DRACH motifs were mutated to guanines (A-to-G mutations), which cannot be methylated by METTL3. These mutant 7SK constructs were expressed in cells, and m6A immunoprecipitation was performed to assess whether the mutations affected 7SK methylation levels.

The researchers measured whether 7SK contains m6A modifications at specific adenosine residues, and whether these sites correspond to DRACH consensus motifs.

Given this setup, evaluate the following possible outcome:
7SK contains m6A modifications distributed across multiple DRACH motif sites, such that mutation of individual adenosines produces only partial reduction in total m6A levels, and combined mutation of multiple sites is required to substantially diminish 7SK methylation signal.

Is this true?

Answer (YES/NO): YES